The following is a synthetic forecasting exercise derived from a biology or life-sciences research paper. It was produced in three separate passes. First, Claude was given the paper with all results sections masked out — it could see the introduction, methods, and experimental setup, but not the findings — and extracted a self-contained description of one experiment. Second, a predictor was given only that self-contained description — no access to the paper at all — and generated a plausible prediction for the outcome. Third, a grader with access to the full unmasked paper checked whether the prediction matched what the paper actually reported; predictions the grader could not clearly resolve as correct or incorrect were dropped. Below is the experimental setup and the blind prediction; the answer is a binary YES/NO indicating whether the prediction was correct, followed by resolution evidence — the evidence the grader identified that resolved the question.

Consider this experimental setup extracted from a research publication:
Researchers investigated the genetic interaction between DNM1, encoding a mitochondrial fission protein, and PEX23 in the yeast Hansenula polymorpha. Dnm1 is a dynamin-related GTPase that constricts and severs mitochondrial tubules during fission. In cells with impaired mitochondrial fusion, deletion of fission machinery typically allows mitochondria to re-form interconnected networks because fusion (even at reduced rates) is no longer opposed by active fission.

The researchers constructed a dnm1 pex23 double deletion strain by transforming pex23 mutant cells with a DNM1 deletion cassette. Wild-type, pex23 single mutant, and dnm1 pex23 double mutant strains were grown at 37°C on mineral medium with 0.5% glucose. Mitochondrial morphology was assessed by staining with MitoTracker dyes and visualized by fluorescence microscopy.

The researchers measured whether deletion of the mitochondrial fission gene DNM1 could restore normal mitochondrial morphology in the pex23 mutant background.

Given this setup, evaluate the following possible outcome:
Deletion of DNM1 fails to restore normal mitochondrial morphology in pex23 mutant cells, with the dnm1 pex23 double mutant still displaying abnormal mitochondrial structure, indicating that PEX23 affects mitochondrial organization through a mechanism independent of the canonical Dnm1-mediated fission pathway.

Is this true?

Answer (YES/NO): NO